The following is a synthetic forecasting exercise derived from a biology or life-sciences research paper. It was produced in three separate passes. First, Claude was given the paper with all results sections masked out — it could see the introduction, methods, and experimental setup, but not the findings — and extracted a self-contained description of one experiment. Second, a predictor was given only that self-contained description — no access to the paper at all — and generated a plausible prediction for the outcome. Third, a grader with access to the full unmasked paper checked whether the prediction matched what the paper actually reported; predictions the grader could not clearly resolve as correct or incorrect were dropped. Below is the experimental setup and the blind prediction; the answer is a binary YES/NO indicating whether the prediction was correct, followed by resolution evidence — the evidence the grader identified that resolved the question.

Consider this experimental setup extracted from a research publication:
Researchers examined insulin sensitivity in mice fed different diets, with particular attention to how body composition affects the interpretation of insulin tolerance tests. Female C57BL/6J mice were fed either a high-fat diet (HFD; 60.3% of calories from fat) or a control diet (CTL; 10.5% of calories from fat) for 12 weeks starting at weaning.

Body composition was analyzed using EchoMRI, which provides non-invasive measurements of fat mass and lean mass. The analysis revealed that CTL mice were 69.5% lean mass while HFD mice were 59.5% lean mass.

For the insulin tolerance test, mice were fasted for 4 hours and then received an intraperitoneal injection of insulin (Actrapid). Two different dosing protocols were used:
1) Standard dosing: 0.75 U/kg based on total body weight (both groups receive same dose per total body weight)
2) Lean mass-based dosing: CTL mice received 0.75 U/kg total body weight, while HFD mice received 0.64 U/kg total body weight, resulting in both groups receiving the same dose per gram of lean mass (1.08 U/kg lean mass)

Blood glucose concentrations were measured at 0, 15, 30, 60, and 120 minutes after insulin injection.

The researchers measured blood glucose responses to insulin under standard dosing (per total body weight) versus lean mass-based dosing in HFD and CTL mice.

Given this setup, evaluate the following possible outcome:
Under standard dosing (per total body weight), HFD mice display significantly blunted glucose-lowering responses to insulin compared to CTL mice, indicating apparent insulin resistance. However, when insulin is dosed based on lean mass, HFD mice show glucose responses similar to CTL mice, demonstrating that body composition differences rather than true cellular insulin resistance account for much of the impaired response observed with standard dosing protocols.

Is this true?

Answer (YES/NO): NO